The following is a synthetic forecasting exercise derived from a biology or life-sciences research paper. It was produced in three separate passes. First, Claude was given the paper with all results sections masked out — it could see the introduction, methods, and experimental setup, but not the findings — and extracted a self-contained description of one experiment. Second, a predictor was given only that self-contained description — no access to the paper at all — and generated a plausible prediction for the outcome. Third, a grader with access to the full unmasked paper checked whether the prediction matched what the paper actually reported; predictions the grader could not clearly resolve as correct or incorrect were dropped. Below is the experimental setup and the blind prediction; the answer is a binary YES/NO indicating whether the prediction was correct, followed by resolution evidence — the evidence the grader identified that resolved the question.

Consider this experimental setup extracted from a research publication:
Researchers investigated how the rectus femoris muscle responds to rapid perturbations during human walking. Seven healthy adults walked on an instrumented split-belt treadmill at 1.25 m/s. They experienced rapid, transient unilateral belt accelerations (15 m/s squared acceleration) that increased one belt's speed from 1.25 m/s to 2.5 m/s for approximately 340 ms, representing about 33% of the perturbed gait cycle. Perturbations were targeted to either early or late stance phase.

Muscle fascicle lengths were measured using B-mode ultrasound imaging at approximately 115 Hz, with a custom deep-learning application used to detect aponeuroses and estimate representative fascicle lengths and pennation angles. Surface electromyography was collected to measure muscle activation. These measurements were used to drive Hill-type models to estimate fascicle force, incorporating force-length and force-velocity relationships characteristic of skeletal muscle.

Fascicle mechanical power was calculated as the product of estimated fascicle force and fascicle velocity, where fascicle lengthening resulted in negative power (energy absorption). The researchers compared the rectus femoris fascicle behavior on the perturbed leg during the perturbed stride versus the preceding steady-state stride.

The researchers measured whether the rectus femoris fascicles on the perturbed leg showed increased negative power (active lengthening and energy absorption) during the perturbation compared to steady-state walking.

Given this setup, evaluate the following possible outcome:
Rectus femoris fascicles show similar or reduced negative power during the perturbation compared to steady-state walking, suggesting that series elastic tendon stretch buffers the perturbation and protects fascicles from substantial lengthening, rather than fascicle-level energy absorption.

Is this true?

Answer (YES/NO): NO